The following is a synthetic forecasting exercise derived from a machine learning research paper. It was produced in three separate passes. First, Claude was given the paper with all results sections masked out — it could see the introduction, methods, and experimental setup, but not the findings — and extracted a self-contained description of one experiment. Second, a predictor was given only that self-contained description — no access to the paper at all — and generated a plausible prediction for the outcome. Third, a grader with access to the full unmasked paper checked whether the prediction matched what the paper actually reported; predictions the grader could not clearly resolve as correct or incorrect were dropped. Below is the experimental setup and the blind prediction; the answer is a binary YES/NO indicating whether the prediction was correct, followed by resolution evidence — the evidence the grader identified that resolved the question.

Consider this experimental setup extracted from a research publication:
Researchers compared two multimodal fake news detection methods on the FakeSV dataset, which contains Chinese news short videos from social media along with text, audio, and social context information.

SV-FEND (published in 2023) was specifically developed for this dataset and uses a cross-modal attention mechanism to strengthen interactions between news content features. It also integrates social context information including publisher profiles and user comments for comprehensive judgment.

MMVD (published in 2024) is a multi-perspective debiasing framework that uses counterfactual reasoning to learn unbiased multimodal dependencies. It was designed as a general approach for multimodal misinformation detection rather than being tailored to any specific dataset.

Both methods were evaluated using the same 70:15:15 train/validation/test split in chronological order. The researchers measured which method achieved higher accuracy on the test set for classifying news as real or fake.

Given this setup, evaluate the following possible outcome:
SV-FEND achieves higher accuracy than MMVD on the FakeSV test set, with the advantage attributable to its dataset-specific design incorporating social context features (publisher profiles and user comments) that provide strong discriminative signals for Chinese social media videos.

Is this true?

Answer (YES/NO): NO